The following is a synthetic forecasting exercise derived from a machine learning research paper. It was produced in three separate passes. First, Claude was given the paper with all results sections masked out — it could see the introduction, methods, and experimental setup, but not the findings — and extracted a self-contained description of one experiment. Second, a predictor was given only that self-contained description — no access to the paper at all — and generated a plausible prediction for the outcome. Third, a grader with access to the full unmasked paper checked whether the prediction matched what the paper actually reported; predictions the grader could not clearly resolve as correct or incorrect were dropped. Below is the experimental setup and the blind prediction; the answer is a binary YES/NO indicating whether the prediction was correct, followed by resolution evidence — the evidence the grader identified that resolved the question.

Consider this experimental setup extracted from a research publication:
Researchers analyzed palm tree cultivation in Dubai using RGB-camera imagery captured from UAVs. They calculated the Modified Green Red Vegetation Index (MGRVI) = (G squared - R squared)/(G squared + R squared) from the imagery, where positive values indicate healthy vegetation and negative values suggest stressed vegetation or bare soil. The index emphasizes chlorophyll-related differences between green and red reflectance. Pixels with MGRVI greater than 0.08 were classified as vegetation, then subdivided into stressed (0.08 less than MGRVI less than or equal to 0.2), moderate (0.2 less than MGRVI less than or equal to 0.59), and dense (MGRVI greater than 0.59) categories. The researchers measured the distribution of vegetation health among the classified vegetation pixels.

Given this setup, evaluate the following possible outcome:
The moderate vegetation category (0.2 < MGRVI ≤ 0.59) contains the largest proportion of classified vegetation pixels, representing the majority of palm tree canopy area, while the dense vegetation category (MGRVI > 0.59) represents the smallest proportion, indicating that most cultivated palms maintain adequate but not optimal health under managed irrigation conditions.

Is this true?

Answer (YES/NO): NO